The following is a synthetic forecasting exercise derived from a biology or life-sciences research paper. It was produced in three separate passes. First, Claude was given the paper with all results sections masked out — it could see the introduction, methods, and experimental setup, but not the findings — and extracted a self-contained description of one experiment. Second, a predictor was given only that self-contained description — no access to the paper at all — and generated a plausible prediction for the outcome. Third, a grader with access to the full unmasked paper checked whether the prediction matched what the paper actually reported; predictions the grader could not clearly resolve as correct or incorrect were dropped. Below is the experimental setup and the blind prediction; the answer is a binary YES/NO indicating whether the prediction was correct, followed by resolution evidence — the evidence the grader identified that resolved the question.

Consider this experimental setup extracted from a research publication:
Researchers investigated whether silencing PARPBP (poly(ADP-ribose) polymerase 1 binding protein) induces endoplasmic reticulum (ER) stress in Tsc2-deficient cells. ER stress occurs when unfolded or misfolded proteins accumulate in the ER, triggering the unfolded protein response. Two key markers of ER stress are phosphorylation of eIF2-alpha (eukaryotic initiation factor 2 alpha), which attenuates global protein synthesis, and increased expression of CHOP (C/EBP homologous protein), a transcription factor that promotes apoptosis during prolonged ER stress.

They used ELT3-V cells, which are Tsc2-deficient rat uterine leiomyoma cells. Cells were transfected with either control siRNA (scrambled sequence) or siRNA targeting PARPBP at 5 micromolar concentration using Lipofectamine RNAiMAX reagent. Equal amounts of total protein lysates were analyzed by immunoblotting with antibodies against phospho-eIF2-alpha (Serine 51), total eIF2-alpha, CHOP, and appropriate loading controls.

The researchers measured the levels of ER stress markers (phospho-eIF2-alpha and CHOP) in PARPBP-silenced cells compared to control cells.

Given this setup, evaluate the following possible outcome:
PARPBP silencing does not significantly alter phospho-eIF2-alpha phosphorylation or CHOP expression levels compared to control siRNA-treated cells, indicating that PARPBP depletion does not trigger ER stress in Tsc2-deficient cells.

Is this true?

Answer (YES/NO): NO